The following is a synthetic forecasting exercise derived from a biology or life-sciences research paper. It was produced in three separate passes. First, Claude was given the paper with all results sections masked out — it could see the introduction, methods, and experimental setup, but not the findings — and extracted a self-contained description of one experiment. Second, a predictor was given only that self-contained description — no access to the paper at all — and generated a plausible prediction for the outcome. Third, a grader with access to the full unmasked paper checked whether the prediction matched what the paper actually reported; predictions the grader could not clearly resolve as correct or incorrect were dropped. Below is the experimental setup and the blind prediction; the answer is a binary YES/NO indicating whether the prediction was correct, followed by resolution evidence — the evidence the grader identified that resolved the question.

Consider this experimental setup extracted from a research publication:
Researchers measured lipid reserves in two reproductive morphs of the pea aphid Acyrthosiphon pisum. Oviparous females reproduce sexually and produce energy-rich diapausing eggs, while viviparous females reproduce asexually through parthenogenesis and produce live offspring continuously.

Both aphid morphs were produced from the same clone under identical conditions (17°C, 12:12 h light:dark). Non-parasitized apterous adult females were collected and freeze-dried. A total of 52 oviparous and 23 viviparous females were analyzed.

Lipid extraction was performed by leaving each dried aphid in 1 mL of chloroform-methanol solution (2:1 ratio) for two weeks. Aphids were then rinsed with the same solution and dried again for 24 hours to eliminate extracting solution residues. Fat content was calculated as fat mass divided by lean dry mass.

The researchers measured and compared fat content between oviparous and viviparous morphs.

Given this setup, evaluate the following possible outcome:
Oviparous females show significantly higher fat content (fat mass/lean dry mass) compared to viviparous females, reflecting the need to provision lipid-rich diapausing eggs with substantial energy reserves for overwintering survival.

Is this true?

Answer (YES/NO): YES